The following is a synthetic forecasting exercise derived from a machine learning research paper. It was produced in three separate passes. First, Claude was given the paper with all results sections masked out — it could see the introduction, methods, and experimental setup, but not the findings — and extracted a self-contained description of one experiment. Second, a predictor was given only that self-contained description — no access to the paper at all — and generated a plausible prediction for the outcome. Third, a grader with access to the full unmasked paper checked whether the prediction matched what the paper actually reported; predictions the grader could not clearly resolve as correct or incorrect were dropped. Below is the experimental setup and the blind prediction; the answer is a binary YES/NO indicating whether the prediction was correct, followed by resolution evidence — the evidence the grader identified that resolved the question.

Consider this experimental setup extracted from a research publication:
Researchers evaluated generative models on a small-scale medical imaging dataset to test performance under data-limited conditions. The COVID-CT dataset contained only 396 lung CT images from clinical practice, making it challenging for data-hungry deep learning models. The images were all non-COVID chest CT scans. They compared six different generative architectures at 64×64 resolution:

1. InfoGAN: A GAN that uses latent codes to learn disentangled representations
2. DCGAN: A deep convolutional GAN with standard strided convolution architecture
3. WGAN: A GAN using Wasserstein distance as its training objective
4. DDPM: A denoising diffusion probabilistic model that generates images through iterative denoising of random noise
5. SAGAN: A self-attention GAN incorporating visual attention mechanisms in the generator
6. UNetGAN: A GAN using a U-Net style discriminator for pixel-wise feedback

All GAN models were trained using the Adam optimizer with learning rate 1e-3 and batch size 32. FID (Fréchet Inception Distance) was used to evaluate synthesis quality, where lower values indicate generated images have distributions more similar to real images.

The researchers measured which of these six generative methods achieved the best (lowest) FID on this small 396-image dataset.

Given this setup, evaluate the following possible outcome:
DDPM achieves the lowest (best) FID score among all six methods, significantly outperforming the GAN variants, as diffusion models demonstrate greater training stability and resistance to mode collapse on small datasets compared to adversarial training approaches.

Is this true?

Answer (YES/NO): YES